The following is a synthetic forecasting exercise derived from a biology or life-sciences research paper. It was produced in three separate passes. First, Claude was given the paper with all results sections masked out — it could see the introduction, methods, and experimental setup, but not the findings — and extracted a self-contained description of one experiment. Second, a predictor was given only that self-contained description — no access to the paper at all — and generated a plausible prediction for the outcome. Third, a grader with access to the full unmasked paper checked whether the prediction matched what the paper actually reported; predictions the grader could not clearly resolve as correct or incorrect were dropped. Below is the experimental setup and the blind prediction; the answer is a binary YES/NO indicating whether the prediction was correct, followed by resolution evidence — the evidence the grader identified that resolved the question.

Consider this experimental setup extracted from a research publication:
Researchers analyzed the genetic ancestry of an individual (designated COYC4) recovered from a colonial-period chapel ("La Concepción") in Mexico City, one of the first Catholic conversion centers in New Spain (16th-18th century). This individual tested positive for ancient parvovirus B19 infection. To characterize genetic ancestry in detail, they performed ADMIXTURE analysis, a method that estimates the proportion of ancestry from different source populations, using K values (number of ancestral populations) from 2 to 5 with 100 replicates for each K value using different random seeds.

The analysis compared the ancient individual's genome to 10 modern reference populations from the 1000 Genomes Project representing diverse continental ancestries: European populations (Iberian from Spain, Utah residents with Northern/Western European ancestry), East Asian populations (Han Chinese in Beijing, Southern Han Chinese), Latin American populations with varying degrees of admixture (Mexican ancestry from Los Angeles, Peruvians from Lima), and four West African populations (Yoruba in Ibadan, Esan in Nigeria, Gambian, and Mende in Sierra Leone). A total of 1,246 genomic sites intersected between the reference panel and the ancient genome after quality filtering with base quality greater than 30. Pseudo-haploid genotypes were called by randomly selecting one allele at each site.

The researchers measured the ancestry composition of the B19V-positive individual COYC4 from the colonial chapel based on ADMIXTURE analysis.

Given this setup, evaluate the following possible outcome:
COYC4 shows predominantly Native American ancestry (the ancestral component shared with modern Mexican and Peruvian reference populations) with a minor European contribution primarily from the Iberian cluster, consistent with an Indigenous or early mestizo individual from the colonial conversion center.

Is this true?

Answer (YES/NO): NO